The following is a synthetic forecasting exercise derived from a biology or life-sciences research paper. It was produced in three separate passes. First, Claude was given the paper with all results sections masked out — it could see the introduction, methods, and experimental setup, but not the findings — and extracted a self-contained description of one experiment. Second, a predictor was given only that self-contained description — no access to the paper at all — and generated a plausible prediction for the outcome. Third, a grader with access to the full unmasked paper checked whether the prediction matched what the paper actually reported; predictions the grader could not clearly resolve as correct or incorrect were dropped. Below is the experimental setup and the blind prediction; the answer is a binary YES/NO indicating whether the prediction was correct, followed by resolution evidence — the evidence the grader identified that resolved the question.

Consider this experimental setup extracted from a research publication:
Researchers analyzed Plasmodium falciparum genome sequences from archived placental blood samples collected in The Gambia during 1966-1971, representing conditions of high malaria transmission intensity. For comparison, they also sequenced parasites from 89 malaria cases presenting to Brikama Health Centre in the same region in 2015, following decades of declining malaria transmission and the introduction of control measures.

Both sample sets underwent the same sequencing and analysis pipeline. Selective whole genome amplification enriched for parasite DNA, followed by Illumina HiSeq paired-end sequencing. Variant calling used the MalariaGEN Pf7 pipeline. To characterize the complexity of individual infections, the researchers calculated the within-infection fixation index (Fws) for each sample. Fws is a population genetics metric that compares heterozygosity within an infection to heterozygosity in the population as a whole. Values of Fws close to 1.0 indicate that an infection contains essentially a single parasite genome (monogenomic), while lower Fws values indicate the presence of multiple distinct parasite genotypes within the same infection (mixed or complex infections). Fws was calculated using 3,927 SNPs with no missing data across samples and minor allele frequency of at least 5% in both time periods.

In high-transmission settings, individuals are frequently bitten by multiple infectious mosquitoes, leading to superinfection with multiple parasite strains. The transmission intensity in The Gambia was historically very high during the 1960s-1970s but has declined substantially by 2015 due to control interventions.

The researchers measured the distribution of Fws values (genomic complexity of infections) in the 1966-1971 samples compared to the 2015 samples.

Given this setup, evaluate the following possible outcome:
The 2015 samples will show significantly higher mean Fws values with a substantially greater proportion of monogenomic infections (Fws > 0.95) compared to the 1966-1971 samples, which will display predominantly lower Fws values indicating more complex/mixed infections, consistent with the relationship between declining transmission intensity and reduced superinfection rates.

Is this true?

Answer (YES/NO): YES